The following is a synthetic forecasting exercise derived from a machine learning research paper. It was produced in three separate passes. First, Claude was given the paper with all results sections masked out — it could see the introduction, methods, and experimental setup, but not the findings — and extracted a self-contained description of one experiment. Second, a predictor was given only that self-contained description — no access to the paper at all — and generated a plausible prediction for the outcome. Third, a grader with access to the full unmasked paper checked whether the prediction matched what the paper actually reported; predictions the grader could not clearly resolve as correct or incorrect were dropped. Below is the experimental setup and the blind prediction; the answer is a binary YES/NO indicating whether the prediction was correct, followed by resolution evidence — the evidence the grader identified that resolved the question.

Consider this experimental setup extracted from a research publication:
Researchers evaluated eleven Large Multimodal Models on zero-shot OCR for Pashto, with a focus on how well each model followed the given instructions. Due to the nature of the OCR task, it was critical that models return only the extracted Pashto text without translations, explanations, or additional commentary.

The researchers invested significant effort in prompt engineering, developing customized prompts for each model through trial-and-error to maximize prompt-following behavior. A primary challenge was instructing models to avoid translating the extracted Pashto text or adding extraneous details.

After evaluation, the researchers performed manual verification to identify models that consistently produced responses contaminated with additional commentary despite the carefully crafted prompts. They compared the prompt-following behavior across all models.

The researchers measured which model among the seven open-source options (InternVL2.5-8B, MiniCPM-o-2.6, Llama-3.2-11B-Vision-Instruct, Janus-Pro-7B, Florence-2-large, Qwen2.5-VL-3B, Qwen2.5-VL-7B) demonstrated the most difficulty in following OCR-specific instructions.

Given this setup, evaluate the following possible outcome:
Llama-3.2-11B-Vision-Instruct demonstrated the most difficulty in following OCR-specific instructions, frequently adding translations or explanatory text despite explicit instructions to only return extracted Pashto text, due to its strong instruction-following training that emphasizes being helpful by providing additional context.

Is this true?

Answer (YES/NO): YES